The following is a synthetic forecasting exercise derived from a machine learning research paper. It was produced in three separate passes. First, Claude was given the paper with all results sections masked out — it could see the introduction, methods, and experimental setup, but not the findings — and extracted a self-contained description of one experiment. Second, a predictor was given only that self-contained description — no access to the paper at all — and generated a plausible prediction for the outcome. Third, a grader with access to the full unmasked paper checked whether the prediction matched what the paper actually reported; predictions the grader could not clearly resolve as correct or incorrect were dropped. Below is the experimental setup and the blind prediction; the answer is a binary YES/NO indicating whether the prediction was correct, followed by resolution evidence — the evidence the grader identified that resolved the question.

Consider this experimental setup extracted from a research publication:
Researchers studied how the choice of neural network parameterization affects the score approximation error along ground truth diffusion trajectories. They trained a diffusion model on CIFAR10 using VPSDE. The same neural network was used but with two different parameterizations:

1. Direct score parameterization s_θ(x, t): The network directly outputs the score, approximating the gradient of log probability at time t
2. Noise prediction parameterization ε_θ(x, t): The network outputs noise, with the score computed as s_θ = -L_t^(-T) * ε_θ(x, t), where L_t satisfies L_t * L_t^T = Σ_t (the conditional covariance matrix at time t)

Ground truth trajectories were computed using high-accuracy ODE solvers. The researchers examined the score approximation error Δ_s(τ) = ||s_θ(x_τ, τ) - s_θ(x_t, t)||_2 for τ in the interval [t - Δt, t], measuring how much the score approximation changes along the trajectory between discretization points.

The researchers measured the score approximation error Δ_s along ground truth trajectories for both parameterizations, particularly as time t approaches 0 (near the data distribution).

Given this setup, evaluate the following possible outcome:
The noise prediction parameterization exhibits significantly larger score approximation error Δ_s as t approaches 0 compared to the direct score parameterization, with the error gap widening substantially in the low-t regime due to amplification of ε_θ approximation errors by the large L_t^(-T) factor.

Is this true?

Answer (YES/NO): NO